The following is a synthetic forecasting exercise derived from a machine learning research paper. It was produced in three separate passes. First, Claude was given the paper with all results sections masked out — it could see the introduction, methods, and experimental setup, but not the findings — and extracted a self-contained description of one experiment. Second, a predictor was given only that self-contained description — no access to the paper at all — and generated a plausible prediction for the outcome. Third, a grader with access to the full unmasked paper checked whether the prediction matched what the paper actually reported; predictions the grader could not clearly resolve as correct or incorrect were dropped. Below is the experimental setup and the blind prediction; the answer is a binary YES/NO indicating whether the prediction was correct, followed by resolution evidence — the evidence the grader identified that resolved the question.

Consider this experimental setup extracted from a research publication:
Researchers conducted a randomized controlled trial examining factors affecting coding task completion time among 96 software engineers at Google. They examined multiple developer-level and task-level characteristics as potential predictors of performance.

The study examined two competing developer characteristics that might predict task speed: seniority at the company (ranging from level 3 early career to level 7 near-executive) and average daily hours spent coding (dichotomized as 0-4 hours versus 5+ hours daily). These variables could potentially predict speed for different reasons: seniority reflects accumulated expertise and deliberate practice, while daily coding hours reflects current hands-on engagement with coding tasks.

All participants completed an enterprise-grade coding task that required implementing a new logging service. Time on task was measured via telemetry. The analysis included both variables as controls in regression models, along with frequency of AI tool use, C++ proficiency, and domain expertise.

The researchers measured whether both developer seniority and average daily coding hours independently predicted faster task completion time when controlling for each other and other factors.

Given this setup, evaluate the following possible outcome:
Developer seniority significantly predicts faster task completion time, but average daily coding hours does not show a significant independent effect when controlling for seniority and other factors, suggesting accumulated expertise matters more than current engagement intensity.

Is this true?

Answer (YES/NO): NO